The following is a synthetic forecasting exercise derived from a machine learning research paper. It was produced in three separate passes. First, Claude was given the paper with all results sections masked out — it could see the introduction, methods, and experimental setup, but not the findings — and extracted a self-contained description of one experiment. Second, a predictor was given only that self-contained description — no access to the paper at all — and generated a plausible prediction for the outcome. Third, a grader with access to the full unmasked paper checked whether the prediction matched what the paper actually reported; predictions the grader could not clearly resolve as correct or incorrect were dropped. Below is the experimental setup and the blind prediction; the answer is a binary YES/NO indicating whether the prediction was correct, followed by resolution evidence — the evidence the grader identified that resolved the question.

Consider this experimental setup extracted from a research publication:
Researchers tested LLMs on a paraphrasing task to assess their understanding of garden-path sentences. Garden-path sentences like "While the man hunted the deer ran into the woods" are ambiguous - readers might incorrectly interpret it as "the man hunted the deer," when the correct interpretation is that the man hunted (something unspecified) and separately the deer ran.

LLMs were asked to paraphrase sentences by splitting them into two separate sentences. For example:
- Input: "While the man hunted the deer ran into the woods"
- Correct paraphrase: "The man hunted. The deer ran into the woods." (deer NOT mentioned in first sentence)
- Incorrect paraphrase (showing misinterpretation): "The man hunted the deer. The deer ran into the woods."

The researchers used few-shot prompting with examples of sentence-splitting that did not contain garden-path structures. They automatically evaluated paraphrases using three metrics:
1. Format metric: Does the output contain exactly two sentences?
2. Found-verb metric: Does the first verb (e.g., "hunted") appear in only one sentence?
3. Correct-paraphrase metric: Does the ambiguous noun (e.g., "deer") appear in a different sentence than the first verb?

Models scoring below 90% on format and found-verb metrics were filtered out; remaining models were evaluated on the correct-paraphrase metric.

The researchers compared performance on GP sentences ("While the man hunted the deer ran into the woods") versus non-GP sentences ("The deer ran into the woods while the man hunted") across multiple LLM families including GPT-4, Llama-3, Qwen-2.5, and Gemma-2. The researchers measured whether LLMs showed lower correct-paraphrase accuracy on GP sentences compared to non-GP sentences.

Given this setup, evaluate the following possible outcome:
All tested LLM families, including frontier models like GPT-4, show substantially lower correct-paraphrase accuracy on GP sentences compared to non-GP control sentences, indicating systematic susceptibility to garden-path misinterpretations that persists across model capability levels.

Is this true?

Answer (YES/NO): YES